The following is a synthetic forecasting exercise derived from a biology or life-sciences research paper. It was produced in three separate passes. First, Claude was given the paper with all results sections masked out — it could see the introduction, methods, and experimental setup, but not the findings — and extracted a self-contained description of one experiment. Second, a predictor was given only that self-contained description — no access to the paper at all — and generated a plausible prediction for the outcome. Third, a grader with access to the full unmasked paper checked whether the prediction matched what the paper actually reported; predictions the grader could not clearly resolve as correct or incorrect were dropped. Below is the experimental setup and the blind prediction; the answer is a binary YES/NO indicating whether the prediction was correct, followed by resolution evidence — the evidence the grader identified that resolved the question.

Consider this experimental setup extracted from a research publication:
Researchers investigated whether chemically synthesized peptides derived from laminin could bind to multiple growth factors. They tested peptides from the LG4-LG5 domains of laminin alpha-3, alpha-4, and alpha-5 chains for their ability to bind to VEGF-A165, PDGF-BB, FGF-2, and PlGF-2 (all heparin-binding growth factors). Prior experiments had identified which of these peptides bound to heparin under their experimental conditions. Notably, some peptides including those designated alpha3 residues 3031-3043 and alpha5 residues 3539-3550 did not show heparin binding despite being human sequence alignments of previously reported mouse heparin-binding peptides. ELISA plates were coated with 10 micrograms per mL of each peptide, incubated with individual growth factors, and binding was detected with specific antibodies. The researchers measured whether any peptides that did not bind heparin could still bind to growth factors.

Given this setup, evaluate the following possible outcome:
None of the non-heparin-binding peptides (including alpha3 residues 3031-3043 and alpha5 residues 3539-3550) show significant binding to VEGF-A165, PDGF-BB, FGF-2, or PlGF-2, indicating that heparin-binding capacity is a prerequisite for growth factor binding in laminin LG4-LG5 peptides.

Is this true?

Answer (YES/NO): NO